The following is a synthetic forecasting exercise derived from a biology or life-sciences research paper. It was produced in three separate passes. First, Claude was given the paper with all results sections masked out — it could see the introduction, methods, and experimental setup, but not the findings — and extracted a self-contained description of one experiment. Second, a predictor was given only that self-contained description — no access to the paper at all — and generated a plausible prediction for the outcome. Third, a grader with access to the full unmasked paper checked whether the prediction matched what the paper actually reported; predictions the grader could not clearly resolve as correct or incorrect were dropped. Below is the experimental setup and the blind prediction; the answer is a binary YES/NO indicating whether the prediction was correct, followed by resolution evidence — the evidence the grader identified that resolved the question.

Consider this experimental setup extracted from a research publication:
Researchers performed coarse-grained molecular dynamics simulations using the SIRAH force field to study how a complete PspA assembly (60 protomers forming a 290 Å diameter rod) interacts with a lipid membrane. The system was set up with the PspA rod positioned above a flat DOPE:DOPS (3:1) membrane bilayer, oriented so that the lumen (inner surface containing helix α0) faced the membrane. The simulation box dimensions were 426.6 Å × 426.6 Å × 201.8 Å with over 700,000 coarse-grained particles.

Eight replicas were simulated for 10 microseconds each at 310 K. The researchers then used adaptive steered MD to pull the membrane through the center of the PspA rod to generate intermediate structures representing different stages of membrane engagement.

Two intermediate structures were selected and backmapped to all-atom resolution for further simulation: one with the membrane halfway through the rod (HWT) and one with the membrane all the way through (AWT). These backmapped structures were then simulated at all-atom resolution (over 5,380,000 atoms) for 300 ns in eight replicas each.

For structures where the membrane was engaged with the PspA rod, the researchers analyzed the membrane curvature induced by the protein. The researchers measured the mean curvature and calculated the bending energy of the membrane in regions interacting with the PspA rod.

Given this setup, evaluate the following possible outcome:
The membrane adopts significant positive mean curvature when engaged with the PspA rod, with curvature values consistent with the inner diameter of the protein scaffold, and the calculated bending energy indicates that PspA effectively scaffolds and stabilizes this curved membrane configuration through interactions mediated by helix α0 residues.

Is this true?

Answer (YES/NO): YES